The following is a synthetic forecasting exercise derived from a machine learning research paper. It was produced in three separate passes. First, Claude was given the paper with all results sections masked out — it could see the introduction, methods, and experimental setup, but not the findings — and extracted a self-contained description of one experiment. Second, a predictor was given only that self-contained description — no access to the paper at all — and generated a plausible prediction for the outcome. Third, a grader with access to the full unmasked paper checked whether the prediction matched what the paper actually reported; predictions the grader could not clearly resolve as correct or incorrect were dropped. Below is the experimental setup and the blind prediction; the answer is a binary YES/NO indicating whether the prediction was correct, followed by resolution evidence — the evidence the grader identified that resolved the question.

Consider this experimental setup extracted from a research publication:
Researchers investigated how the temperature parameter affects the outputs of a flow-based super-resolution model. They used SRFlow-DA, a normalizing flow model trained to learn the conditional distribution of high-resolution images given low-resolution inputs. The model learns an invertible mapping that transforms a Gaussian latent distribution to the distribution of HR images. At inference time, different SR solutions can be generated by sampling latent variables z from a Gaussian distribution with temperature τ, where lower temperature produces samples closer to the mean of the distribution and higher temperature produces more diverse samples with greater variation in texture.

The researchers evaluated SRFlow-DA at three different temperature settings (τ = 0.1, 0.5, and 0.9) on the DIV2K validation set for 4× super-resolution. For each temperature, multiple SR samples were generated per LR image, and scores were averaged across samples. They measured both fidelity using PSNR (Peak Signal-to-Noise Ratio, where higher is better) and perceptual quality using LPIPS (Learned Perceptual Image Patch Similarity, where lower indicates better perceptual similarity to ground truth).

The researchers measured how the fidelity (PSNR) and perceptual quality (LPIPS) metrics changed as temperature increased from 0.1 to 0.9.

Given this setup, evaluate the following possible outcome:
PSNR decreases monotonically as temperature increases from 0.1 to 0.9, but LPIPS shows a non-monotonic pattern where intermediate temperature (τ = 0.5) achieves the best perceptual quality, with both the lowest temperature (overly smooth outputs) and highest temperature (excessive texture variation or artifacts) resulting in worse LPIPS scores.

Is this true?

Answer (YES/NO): YES